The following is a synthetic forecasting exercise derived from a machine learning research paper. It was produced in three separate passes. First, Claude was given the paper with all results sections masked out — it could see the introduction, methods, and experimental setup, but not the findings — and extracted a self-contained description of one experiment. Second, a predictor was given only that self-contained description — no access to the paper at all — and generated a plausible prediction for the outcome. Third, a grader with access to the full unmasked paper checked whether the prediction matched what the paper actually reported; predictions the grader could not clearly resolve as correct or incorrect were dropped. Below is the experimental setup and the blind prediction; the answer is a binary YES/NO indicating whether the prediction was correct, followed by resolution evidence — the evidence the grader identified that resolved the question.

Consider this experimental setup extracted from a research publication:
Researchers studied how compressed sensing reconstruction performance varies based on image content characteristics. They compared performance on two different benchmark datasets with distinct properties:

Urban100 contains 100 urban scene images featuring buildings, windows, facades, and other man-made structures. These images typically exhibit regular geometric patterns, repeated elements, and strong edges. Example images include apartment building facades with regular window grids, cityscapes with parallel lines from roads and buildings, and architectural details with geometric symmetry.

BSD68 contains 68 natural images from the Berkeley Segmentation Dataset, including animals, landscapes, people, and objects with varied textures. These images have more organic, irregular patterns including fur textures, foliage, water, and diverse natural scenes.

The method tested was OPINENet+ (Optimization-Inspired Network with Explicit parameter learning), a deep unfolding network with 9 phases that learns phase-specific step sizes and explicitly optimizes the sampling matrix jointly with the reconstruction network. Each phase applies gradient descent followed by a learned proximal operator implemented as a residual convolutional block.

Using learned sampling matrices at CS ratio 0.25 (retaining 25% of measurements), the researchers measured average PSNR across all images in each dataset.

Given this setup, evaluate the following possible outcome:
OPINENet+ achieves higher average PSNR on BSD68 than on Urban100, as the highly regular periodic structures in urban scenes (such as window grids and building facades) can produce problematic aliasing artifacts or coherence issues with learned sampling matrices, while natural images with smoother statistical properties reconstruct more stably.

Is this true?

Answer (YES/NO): NO